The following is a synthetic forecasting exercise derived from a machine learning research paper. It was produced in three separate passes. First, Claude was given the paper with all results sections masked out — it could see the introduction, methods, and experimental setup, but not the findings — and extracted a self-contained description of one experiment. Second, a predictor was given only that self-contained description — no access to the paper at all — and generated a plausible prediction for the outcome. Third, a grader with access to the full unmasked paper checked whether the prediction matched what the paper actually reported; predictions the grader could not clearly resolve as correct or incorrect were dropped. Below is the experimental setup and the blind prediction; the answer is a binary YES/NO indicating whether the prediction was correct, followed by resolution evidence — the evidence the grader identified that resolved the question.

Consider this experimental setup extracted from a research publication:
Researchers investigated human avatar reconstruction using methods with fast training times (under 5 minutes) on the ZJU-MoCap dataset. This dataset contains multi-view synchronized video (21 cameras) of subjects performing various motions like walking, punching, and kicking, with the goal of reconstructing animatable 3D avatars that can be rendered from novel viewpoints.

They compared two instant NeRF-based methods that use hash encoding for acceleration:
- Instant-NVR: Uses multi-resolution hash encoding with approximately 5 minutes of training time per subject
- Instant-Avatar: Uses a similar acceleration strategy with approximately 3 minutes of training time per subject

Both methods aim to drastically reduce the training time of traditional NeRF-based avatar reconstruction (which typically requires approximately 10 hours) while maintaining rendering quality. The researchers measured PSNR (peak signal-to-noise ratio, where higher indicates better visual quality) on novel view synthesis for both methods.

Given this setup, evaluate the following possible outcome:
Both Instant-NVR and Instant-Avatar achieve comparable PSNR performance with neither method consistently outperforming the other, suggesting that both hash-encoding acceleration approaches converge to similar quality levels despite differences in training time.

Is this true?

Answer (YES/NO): NO